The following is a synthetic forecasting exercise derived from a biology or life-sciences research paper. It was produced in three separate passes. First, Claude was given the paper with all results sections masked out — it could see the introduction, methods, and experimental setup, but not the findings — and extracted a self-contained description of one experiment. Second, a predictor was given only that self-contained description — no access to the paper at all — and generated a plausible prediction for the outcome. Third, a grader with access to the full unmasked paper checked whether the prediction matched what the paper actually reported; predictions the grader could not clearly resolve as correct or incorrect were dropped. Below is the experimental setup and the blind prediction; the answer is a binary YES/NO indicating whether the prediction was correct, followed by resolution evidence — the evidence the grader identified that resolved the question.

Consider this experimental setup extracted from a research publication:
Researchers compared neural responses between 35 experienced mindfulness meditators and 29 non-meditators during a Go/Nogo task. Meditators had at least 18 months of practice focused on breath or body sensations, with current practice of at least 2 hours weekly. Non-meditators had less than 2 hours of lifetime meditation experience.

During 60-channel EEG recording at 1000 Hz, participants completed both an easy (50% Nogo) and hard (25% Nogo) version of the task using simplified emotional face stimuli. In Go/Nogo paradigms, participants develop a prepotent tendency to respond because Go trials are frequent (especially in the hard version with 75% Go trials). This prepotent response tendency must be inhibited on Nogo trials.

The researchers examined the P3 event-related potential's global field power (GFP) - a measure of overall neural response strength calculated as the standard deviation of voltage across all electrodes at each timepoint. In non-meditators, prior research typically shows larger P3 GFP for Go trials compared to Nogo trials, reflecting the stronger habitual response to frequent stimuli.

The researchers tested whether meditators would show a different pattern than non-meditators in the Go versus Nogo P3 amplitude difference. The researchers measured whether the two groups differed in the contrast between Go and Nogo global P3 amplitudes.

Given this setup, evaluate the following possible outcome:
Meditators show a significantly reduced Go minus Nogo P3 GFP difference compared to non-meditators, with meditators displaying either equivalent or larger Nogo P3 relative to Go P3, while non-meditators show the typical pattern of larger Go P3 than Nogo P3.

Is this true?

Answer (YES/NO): NO